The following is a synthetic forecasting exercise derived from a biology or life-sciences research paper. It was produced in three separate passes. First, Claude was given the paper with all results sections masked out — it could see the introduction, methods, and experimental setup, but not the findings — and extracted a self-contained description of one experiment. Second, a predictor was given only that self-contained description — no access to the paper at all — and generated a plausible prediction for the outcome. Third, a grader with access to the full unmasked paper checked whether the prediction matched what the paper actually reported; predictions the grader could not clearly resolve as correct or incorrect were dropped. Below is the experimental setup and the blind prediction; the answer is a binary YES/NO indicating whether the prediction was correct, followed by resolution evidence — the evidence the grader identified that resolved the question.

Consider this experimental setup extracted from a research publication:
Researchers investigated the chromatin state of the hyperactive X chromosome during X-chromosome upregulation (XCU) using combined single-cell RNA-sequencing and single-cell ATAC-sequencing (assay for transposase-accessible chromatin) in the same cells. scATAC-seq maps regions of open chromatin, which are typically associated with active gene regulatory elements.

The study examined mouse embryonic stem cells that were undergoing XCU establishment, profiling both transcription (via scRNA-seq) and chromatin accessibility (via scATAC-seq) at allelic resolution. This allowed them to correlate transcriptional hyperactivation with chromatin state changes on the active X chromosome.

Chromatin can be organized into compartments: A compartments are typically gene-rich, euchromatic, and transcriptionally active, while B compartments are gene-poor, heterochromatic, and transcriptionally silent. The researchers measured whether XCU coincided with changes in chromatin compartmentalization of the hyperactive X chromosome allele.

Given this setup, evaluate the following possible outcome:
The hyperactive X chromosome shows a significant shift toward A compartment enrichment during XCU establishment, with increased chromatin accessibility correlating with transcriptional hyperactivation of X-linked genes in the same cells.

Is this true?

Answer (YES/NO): NO